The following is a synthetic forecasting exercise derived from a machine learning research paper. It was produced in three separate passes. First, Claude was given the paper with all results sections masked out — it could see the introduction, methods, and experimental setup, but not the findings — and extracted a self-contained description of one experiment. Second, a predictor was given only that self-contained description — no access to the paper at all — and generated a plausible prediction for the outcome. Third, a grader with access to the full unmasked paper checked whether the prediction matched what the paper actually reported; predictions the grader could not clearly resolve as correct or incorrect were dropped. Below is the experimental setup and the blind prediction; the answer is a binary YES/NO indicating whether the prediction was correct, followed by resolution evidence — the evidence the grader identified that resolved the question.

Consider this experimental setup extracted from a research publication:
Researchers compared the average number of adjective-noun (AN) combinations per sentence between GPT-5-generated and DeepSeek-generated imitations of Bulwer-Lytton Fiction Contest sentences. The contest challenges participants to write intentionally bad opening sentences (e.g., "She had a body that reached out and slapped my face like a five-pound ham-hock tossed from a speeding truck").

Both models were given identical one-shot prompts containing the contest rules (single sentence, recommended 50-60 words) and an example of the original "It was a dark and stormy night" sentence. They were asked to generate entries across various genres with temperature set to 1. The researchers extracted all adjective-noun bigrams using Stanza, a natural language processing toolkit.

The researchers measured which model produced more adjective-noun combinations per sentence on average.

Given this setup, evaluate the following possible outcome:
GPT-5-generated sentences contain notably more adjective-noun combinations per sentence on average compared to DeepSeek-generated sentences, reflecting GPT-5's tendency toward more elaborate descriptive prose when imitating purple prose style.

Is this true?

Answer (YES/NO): NO